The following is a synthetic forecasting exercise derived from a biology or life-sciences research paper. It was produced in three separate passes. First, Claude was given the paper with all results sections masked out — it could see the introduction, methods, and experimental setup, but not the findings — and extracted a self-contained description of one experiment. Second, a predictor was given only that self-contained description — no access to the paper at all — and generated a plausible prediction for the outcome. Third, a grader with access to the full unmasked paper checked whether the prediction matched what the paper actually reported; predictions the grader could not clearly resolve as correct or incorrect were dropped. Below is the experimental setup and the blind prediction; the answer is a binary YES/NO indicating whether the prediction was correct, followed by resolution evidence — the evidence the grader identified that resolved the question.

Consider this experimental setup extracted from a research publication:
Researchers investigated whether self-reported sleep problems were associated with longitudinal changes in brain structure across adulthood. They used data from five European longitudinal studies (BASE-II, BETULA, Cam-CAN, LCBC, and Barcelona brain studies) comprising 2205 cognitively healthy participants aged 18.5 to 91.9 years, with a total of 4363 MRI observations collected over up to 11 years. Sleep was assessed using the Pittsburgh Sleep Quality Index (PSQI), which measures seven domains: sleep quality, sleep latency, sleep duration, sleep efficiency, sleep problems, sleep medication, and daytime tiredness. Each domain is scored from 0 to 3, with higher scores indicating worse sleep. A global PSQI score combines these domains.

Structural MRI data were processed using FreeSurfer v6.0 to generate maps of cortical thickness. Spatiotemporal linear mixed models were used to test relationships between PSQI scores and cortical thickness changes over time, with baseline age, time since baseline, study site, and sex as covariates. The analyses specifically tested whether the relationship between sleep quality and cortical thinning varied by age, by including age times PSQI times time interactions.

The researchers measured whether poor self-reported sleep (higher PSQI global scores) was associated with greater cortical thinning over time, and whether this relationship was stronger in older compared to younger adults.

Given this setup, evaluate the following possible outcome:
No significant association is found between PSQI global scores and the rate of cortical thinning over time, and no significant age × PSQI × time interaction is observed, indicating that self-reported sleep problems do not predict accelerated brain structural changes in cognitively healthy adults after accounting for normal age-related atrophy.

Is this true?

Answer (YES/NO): NO